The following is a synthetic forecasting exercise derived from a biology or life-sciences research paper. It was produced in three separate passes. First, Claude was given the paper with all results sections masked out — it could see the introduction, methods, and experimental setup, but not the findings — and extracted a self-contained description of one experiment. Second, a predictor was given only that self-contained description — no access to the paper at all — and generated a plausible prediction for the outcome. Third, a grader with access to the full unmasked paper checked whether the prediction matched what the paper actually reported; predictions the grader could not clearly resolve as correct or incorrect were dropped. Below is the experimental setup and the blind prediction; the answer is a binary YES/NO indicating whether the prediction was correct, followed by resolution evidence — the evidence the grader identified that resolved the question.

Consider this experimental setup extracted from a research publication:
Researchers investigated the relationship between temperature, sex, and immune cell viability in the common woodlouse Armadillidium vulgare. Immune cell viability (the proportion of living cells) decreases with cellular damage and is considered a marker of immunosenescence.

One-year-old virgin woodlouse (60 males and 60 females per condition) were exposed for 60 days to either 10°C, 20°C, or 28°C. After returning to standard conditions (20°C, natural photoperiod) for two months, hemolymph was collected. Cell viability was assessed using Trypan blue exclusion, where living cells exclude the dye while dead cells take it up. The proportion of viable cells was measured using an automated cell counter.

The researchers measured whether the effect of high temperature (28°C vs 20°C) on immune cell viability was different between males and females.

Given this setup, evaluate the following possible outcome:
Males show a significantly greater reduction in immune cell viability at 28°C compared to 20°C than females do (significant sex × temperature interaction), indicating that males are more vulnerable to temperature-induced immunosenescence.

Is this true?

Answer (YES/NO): NO